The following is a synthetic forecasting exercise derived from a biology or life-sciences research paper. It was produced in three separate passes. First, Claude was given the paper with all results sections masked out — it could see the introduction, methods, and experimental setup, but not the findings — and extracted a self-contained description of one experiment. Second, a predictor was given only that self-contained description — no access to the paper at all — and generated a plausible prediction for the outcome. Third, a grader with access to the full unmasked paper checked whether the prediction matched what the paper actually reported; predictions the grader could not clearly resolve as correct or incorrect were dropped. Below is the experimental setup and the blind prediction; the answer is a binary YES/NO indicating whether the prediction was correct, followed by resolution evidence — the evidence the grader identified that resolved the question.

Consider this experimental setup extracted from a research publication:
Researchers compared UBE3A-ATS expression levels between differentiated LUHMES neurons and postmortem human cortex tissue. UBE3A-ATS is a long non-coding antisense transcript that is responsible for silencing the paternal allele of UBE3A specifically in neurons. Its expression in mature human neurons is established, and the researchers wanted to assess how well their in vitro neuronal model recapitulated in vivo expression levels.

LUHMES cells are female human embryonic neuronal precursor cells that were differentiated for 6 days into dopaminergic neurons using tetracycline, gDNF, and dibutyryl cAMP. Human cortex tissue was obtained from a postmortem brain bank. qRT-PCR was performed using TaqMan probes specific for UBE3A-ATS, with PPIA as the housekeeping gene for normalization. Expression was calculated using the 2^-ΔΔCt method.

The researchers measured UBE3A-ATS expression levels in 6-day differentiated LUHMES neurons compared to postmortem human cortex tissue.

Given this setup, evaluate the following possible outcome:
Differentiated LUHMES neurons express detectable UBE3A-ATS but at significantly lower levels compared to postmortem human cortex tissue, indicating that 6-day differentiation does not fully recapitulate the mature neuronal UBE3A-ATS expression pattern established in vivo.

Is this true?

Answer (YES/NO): NO